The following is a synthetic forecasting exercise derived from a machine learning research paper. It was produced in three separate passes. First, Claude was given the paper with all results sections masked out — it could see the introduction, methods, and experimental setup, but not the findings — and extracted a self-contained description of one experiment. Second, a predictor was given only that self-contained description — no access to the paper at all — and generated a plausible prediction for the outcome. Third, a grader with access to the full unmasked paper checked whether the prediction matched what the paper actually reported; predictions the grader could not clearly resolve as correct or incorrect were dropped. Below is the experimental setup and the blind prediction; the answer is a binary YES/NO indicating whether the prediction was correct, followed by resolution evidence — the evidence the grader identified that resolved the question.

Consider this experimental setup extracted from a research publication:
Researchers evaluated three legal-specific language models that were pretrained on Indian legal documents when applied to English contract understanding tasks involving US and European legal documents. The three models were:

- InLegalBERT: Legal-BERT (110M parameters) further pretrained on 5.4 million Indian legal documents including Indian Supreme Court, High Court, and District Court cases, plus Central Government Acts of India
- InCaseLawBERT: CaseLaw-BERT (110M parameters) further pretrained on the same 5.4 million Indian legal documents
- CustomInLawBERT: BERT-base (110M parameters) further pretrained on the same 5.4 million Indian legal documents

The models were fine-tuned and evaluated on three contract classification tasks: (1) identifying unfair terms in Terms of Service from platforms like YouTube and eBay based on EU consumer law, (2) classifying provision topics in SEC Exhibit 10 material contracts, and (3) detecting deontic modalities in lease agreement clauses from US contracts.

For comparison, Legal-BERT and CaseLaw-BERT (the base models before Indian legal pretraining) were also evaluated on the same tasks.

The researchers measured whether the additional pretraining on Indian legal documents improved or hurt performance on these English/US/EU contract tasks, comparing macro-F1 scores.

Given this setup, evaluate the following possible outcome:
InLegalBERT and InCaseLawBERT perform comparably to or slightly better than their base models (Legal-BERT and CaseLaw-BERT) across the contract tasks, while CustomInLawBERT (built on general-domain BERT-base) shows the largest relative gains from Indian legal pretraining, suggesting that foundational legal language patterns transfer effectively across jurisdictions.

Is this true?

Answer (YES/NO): NO